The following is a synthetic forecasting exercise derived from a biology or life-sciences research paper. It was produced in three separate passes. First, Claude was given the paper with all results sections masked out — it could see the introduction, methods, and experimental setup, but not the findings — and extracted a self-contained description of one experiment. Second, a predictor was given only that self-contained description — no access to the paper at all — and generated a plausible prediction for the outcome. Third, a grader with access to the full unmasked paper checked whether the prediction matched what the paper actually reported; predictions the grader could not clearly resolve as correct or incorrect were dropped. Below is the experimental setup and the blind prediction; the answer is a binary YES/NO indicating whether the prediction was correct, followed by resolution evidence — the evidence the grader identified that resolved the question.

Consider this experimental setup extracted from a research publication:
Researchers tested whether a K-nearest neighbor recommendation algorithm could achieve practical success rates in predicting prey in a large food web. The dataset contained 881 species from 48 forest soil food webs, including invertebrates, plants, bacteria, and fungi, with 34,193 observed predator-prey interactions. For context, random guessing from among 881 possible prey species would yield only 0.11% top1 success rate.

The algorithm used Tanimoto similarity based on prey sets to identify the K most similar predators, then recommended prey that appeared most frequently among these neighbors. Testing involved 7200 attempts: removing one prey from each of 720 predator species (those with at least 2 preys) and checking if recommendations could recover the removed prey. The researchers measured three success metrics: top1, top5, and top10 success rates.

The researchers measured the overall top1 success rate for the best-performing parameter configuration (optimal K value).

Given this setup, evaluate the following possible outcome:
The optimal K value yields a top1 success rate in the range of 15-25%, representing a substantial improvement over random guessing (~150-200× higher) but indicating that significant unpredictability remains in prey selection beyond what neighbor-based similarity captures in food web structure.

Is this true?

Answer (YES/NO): NO